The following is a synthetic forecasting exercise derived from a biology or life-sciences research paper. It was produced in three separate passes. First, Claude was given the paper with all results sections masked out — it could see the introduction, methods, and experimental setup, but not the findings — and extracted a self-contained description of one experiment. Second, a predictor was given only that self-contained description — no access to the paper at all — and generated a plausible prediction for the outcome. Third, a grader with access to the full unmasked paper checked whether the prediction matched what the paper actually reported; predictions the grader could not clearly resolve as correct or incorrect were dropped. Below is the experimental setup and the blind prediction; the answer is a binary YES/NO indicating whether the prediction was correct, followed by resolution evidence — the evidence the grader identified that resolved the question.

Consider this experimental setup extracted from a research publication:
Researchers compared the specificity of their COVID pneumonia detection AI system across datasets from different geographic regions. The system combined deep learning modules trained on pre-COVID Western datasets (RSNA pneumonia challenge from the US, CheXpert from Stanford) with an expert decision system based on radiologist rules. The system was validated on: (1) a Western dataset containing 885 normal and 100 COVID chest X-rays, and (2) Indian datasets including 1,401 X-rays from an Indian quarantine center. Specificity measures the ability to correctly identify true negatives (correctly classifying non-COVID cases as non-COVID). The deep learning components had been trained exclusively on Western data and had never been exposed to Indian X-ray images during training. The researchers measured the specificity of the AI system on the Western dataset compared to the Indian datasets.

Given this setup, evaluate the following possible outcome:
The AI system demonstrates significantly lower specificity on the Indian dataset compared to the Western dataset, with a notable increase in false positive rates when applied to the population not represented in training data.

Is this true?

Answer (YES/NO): YES